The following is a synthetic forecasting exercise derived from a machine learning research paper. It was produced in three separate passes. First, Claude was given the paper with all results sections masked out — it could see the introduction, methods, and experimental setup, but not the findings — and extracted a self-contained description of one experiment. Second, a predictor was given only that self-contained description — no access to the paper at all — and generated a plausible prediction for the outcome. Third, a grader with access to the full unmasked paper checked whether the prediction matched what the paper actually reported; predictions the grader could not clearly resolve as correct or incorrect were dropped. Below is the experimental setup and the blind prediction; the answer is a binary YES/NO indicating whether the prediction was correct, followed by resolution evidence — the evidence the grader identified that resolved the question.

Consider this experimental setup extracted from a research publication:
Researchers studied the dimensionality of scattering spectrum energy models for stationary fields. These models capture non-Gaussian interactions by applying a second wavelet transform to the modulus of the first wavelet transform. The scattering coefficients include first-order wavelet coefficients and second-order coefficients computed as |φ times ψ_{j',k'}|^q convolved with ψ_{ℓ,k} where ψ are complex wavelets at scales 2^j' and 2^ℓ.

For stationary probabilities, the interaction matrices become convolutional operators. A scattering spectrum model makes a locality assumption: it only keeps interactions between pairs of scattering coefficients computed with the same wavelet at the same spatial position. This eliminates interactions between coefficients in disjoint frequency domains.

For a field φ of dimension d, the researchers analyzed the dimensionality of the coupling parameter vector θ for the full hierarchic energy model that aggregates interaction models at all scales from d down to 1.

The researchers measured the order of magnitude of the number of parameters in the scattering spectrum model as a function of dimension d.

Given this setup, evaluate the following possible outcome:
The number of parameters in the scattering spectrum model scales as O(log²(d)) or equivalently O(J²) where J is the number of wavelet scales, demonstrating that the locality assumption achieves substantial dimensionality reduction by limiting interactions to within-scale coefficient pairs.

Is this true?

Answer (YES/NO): NO